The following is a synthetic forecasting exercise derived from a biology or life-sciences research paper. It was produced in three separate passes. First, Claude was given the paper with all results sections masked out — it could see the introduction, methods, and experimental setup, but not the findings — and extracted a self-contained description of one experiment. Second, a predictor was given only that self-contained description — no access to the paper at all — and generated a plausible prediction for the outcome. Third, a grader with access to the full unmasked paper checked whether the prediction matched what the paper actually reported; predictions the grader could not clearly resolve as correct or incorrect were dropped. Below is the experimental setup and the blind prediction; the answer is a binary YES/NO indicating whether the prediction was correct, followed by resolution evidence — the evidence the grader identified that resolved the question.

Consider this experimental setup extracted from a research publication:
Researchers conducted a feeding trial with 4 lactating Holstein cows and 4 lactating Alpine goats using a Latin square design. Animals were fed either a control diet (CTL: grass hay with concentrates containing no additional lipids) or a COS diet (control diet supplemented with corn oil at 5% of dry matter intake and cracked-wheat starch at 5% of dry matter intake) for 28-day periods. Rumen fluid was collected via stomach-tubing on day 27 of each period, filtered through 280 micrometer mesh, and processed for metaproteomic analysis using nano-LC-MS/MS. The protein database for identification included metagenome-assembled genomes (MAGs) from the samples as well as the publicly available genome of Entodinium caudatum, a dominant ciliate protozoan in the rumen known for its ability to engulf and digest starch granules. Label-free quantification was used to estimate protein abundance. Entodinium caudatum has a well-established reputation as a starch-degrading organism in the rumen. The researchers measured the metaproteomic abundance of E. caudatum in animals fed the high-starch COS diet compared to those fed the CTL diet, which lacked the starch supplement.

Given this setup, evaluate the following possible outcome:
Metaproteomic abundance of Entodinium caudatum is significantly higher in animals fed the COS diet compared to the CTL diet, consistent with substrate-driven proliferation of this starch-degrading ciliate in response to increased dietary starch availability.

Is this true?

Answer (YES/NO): NO